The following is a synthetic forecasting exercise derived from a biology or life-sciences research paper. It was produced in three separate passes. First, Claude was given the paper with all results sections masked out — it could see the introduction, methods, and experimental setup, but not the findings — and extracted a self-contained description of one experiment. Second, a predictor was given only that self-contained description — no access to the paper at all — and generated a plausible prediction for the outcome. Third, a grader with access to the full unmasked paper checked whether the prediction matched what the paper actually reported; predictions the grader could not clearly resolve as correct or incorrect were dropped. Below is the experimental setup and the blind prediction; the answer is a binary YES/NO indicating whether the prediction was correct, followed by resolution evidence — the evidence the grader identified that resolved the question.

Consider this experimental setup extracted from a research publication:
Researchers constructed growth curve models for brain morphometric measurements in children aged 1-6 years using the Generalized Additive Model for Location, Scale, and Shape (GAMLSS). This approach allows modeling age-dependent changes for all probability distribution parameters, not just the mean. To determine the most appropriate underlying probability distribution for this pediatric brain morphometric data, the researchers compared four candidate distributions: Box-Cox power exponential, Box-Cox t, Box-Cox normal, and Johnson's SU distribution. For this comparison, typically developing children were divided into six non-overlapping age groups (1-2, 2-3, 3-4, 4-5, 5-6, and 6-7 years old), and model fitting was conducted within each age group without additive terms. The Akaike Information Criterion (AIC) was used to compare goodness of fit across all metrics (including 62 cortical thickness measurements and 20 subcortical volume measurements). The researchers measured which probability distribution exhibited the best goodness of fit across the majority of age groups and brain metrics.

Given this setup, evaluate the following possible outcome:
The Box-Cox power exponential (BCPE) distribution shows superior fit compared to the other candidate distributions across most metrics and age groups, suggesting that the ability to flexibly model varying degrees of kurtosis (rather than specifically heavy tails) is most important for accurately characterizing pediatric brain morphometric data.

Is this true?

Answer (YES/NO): NO